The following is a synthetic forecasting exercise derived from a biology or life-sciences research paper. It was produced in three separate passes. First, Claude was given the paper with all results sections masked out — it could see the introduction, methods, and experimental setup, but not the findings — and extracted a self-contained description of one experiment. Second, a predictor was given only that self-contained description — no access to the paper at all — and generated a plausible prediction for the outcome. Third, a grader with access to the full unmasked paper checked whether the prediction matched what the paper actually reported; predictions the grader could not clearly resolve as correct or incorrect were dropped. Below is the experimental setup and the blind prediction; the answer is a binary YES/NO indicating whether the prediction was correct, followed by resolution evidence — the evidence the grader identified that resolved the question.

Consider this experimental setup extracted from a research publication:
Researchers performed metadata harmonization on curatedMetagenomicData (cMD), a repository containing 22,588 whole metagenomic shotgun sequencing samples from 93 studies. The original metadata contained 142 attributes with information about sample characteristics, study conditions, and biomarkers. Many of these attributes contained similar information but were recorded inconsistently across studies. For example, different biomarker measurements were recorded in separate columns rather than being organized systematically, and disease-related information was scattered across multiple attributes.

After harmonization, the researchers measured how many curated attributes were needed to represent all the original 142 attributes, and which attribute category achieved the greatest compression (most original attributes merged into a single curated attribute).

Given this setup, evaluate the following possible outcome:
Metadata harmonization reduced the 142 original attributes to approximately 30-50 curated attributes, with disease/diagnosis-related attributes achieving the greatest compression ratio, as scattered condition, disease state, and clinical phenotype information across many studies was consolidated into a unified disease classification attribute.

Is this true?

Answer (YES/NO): NO